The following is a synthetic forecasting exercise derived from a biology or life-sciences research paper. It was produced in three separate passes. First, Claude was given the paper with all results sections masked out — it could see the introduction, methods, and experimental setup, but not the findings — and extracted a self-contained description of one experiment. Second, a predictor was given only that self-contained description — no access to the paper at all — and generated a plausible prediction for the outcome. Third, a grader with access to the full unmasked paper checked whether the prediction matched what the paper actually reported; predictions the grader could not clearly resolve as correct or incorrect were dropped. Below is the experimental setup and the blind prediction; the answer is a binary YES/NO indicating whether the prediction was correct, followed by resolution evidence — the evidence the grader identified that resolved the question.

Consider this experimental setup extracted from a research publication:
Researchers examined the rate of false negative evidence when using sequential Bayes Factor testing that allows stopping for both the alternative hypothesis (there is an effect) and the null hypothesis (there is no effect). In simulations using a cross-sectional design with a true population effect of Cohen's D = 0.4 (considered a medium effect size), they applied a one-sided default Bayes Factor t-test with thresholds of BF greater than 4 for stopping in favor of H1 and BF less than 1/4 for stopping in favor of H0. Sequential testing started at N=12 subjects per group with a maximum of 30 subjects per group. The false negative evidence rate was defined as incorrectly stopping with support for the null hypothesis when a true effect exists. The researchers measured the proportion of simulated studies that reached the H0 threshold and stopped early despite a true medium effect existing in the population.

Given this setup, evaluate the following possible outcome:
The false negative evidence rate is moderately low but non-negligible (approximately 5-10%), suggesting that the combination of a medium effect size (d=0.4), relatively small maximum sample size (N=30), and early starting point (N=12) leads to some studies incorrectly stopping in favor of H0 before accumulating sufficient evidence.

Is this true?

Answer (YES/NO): NO